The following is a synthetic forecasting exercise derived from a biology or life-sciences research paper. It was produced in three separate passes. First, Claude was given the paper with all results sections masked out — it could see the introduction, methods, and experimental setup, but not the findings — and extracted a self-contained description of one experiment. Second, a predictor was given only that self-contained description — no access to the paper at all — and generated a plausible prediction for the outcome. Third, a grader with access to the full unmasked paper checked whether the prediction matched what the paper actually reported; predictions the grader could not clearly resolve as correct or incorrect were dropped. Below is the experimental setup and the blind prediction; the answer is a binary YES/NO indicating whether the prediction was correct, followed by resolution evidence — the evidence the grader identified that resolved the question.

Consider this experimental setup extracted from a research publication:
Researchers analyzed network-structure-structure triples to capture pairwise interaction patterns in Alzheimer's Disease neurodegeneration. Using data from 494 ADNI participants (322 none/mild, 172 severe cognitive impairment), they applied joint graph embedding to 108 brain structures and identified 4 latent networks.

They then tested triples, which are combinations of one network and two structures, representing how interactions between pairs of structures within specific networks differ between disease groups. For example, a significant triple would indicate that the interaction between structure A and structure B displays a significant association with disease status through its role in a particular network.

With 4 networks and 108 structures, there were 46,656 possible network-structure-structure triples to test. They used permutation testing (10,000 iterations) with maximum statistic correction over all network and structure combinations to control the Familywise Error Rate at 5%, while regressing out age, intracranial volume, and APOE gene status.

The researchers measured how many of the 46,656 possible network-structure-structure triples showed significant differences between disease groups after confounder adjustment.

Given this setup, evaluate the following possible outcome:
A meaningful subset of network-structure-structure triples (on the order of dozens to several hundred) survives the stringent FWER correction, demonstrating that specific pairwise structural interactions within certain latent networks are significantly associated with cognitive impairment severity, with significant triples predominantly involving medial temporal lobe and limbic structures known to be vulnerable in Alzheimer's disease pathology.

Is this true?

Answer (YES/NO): YES